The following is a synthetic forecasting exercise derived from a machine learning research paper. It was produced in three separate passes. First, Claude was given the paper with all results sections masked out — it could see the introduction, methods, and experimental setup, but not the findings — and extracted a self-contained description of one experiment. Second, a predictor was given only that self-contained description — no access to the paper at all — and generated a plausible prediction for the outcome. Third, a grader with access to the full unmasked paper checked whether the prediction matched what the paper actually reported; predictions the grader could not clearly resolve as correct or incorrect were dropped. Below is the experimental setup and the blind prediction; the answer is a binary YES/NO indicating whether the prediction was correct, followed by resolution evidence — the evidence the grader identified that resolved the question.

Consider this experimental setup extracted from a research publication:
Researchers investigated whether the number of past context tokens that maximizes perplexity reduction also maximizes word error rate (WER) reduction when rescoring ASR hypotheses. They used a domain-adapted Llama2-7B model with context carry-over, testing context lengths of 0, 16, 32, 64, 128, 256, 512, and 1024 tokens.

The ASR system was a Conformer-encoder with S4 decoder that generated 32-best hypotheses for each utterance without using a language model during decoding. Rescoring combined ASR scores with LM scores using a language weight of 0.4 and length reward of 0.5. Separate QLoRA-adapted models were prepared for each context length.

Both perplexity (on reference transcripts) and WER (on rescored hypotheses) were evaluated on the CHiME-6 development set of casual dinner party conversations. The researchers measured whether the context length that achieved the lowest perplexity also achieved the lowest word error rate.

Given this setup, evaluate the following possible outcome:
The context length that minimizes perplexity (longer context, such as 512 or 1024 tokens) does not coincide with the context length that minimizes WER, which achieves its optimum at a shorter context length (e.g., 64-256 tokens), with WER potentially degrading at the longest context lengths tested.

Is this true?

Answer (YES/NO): NO